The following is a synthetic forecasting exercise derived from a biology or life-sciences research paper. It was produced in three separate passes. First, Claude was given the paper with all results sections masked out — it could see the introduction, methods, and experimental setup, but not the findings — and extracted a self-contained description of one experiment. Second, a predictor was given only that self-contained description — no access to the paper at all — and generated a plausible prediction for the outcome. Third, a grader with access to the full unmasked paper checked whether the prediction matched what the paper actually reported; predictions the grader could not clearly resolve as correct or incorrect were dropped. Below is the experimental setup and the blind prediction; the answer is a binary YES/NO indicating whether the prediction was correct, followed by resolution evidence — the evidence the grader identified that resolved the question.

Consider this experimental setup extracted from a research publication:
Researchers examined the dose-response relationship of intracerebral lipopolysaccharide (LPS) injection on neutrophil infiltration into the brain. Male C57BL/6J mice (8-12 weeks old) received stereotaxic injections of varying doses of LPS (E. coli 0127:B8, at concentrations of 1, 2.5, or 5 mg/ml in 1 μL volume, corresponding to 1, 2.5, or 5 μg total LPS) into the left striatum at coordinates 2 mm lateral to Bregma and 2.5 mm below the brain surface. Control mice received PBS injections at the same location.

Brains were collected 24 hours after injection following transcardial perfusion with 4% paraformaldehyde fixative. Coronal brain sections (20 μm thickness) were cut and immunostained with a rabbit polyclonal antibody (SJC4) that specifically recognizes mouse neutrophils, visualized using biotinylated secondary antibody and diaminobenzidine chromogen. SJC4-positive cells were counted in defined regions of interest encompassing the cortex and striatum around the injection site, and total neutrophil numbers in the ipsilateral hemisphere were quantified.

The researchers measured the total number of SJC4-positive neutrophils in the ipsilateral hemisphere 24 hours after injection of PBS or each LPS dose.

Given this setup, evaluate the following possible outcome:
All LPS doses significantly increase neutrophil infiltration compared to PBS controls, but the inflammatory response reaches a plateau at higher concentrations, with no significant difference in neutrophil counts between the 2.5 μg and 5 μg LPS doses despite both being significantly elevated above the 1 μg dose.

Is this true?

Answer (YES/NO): NO